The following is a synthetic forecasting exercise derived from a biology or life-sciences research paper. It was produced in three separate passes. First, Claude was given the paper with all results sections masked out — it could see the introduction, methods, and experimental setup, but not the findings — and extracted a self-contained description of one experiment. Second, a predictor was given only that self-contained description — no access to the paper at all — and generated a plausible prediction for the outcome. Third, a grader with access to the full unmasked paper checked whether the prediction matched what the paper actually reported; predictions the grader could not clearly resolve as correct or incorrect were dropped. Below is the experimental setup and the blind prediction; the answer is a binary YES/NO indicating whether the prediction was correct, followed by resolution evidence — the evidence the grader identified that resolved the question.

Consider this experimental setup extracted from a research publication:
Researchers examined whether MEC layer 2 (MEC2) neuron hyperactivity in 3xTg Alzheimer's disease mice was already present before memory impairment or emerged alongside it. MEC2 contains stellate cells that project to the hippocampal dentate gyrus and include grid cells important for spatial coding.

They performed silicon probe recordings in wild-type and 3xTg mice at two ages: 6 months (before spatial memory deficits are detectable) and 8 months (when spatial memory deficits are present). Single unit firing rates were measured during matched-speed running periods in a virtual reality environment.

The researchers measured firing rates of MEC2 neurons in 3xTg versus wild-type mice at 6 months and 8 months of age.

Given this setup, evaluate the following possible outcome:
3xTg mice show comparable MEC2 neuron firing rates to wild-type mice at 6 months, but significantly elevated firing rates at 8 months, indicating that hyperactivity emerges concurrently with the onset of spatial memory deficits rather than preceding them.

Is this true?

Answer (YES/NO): YES